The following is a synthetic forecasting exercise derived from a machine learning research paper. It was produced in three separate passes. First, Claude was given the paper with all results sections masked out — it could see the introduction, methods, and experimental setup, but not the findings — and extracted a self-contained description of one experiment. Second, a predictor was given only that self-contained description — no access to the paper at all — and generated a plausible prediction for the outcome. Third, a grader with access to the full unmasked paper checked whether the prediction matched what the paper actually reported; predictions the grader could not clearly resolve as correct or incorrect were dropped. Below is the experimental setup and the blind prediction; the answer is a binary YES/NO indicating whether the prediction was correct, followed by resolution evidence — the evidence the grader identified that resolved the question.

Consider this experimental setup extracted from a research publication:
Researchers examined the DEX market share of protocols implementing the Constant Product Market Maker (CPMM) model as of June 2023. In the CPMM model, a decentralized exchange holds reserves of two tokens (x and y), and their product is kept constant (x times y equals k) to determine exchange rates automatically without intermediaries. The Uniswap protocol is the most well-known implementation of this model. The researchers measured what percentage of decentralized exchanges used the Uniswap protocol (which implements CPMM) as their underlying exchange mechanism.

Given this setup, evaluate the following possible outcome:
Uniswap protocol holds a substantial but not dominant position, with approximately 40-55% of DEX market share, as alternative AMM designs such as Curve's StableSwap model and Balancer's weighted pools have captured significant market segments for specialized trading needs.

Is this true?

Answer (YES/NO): NO